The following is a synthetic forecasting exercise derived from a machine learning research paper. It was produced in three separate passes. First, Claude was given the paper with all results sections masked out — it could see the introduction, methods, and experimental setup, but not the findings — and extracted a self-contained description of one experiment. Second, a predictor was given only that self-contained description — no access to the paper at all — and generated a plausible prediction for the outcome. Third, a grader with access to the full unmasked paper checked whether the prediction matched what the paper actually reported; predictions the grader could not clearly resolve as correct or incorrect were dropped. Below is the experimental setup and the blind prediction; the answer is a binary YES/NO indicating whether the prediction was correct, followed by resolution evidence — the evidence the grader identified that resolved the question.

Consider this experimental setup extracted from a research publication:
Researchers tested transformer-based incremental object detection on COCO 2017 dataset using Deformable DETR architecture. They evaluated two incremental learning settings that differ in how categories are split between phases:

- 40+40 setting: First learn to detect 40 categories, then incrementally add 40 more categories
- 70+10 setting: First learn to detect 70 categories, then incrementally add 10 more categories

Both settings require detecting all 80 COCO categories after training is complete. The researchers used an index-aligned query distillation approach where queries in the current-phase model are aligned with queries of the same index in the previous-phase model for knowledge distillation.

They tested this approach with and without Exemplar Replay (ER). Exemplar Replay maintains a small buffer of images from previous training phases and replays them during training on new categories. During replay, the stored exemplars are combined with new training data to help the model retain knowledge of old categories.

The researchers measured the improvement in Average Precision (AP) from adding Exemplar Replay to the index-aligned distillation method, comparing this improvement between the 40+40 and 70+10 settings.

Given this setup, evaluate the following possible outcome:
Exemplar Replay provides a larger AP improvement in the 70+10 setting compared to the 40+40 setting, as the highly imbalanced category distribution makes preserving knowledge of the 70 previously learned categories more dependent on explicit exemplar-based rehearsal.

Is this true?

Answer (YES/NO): YES